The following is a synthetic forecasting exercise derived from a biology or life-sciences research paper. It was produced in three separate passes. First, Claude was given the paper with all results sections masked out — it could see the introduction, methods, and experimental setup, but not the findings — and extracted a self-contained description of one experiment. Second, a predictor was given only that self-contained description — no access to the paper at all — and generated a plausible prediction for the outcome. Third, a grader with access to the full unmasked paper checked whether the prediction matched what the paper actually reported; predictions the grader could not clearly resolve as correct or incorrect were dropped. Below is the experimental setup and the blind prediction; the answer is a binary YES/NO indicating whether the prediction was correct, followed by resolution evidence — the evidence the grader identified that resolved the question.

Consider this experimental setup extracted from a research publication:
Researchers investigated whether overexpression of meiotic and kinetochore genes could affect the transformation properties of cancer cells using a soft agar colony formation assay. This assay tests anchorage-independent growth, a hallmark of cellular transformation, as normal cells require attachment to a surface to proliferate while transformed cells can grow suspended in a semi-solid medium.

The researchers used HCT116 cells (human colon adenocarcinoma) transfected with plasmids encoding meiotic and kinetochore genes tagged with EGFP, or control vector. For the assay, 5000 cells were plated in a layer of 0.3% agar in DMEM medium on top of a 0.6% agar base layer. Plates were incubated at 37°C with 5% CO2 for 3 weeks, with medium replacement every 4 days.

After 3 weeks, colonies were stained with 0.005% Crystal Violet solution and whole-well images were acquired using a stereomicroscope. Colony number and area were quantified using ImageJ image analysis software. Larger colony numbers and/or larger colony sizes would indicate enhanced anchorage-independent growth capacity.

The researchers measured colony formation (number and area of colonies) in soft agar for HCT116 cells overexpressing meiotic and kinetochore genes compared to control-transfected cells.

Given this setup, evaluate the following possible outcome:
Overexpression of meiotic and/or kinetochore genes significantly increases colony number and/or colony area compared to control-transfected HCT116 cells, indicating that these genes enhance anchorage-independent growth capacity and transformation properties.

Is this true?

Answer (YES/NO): YES